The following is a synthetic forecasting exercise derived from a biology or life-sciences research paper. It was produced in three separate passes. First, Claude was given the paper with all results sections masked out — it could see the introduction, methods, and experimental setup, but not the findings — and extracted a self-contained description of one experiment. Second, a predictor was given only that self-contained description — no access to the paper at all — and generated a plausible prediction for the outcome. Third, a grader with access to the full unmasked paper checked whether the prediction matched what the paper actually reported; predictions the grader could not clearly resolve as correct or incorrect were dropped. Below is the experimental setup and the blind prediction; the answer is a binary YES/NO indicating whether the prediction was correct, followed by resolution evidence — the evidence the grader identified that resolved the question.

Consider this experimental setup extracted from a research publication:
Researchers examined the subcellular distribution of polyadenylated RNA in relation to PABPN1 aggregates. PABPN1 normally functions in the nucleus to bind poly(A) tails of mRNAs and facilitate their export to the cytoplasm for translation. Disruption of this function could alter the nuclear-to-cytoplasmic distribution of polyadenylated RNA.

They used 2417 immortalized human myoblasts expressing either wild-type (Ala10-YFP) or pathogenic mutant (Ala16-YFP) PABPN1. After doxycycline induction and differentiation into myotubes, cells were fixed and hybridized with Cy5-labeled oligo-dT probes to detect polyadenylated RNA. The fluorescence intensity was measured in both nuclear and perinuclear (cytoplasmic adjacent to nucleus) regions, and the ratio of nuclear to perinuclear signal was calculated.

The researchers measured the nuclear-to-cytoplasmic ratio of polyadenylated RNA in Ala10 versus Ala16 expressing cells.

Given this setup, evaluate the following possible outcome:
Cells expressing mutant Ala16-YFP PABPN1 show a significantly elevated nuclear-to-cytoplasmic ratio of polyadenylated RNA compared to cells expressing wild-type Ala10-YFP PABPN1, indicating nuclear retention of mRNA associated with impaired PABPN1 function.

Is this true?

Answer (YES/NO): YES